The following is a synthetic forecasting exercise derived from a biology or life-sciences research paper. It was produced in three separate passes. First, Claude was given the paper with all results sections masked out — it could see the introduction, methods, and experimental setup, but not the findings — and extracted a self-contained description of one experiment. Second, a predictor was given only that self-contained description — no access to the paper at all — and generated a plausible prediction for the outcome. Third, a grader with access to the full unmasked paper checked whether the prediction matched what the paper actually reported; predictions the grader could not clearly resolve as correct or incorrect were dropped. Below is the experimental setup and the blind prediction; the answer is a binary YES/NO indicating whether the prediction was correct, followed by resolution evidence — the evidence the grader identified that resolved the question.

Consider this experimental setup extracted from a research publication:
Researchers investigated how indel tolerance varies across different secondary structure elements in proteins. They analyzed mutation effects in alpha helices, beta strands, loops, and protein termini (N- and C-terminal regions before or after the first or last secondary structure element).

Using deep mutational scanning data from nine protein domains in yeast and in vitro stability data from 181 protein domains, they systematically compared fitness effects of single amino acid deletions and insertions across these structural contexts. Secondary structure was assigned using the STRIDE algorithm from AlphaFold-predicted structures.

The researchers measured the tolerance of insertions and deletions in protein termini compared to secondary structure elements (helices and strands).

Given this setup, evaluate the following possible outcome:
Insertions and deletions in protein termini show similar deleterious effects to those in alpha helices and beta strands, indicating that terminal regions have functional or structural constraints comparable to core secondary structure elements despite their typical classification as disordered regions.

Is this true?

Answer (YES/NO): NO